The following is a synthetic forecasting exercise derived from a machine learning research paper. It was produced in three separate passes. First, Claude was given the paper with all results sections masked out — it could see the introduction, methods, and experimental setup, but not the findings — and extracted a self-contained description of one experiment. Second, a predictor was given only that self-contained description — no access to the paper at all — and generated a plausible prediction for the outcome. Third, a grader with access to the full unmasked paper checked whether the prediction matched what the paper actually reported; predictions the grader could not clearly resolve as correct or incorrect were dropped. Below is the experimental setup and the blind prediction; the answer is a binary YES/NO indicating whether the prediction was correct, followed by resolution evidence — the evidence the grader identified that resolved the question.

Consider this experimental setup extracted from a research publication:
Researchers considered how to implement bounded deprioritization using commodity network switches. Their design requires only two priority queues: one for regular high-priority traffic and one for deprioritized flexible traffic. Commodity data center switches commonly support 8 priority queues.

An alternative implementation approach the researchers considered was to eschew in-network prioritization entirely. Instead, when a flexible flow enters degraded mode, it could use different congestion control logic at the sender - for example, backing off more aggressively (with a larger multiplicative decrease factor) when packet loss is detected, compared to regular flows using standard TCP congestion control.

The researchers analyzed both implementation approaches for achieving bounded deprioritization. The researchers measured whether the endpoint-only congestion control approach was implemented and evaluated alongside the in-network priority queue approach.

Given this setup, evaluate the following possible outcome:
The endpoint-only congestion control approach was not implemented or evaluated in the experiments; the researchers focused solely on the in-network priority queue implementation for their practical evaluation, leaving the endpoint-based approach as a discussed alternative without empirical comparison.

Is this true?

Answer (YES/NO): YES